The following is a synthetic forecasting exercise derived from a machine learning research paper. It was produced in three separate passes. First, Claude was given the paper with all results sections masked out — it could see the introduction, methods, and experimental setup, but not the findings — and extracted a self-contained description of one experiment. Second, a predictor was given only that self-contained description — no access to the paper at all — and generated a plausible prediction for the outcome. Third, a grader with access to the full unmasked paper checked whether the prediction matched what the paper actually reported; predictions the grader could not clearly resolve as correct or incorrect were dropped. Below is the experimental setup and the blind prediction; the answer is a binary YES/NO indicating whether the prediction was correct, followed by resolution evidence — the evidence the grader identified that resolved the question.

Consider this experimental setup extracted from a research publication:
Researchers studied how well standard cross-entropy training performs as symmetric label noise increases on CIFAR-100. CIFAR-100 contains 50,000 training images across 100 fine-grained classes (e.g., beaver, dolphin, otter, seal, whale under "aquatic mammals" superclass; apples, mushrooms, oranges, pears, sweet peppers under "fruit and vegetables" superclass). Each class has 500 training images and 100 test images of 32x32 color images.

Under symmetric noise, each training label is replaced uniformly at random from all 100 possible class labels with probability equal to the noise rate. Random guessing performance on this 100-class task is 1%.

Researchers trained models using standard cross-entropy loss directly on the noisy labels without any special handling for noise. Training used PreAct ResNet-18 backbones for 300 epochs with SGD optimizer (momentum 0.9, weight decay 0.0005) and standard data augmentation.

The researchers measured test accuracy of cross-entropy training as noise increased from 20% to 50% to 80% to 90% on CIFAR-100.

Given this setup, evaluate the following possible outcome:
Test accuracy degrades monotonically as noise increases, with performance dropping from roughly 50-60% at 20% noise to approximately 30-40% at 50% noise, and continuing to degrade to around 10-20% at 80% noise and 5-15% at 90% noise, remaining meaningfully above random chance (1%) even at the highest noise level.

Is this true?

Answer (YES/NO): NO